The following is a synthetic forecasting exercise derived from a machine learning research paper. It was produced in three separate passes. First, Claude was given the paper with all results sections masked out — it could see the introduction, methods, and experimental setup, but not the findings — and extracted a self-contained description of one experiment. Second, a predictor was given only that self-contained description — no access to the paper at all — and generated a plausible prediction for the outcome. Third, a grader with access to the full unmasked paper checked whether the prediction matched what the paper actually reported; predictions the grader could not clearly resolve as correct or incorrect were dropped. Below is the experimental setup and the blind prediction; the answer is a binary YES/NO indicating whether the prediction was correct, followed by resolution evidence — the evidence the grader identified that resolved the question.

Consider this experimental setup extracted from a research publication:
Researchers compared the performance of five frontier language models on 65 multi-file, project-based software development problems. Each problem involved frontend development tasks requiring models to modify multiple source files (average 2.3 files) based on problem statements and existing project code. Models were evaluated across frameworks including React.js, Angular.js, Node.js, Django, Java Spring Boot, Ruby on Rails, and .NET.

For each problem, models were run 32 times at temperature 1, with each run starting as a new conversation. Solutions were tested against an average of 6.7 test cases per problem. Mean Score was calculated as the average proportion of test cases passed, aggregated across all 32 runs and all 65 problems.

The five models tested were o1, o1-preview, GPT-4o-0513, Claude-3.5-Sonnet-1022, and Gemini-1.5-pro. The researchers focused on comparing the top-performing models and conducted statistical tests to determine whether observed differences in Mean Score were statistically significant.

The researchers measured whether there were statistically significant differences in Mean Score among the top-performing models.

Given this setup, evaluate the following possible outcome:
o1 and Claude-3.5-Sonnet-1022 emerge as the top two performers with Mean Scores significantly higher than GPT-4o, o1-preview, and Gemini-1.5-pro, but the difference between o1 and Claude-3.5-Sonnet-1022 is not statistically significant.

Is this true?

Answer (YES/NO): NO